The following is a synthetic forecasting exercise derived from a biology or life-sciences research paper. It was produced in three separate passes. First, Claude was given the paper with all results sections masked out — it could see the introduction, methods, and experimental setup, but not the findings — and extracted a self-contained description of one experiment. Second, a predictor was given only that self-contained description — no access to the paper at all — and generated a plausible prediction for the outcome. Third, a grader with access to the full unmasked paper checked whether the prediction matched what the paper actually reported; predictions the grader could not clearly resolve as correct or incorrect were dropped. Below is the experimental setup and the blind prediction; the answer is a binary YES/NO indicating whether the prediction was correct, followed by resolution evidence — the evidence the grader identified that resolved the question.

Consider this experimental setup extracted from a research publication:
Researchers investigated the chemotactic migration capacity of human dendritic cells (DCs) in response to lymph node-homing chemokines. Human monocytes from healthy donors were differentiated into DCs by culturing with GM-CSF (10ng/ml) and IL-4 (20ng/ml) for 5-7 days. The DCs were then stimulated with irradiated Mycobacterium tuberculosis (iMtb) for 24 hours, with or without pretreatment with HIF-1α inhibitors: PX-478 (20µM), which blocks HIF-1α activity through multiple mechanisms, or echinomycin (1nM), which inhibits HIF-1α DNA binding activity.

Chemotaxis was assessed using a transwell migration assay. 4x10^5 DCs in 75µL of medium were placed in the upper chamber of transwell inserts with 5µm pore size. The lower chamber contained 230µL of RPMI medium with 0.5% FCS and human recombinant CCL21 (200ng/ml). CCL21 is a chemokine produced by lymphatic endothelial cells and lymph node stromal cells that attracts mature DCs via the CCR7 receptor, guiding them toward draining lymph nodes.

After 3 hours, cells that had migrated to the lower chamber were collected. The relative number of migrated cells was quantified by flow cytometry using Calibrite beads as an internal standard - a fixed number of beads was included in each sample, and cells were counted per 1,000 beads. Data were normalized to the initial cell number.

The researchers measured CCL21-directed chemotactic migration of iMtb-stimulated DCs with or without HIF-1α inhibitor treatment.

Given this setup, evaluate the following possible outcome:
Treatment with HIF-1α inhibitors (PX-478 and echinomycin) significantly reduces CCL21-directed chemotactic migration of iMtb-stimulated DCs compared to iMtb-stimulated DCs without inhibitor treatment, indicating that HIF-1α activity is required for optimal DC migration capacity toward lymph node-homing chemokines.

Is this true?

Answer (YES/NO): YES